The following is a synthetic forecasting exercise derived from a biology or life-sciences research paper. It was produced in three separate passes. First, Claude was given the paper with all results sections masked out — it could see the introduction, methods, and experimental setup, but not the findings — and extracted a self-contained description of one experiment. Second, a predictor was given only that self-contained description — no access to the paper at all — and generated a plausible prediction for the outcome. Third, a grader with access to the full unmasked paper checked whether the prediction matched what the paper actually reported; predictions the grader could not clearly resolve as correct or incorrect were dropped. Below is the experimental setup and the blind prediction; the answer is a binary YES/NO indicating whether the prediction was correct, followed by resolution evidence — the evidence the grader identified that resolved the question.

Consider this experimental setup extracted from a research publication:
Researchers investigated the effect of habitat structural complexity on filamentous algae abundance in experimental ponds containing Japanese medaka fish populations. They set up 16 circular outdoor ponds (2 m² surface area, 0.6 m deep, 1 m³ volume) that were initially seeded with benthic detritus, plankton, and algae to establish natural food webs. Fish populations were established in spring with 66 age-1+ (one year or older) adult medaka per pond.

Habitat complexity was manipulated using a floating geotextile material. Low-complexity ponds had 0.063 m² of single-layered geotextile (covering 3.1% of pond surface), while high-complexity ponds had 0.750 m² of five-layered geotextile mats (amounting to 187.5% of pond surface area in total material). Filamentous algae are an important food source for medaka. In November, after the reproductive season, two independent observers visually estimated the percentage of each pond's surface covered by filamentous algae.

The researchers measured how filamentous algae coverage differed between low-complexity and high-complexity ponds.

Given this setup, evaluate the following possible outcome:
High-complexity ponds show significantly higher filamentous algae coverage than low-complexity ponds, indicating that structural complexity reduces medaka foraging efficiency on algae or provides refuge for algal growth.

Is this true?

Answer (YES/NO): NO